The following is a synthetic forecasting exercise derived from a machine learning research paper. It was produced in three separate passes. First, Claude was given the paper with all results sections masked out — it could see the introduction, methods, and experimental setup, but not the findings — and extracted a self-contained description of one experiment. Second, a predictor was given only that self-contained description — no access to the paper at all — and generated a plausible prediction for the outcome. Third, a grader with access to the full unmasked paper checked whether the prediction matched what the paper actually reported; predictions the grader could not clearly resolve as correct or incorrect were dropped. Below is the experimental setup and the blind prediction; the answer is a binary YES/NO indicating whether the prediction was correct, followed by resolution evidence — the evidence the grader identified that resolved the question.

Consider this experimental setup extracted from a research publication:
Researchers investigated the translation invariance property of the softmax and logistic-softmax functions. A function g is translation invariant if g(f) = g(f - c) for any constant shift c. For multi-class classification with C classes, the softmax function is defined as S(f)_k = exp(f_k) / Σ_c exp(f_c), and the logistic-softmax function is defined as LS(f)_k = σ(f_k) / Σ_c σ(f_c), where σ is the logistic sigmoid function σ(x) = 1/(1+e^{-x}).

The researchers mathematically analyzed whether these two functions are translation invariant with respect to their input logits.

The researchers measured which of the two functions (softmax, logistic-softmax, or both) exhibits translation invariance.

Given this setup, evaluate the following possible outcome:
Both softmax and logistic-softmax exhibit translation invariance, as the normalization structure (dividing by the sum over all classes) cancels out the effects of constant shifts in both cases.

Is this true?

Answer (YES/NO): NO